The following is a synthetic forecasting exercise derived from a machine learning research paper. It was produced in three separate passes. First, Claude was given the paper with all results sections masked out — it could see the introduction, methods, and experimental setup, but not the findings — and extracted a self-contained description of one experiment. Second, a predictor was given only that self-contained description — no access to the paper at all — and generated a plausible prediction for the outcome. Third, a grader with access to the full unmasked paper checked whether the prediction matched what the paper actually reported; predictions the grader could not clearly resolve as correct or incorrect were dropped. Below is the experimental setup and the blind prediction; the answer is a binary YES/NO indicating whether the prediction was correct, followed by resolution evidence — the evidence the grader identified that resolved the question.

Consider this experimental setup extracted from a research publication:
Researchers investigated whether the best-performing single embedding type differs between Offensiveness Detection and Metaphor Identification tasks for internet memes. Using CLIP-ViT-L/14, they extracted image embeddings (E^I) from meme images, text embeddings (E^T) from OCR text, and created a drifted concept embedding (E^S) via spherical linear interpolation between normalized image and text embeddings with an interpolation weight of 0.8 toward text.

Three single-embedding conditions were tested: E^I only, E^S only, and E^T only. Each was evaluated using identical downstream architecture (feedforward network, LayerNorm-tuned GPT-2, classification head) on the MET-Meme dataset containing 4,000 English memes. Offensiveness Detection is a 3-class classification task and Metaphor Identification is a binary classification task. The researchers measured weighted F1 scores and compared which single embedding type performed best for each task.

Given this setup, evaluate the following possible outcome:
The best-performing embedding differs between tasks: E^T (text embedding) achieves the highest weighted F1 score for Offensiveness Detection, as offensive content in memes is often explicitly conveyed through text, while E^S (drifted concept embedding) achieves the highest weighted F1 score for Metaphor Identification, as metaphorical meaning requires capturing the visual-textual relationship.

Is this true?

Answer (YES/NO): NO